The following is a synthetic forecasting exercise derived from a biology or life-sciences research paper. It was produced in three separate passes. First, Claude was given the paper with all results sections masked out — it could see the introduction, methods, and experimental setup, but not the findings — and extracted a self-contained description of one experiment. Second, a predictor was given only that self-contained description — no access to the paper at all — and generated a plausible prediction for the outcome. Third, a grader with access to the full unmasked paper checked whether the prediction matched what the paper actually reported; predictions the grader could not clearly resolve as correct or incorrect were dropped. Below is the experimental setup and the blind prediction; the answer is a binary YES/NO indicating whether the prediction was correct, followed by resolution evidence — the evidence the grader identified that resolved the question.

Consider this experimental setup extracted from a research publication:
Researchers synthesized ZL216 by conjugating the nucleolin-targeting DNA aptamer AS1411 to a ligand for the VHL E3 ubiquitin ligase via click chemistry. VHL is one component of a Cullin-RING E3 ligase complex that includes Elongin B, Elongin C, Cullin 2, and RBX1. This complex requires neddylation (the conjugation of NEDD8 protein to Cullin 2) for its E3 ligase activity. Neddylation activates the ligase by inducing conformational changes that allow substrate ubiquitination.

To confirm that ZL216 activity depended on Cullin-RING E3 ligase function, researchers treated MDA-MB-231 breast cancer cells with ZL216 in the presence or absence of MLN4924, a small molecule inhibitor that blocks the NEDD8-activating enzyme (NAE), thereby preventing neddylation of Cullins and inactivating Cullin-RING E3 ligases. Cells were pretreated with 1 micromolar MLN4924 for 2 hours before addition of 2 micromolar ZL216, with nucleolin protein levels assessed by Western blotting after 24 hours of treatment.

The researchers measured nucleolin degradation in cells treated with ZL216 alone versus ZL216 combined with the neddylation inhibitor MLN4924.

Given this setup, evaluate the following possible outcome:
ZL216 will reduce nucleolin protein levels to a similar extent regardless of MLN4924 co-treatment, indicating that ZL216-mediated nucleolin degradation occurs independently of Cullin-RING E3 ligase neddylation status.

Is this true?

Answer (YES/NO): NO